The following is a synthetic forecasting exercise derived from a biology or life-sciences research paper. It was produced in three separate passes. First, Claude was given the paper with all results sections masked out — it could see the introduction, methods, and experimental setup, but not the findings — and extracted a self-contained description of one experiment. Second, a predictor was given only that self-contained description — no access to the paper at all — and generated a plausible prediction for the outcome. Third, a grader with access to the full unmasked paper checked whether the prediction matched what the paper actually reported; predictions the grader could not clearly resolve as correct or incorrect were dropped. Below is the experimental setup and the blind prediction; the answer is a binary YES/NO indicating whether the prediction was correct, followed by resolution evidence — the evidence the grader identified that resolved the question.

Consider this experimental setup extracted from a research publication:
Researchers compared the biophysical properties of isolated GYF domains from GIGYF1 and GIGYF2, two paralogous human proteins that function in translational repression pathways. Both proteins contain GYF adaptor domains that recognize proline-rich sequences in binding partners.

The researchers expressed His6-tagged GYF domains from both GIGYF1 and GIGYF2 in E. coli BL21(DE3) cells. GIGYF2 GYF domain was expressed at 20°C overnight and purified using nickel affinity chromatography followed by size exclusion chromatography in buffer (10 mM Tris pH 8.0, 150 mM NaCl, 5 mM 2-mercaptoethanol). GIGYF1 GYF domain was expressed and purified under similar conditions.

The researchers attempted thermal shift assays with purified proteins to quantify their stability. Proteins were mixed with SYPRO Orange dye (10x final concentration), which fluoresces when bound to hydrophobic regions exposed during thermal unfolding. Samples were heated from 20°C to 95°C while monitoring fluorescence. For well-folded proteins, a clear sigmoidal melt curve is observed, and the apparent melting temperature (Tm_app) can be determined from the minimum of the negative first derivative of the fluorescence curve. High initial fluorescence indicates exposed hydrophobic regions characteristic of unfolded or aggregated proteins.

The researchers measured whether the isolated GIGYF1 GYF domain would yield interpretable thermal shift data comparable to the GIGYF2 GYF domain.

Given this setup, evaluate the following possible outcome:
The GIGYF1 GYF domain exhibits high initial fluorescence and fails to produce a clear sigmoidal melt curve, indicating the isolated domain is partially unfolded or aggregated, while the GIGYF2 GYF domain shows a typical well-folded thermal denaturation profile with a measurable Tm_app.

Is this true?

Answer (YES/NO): YES